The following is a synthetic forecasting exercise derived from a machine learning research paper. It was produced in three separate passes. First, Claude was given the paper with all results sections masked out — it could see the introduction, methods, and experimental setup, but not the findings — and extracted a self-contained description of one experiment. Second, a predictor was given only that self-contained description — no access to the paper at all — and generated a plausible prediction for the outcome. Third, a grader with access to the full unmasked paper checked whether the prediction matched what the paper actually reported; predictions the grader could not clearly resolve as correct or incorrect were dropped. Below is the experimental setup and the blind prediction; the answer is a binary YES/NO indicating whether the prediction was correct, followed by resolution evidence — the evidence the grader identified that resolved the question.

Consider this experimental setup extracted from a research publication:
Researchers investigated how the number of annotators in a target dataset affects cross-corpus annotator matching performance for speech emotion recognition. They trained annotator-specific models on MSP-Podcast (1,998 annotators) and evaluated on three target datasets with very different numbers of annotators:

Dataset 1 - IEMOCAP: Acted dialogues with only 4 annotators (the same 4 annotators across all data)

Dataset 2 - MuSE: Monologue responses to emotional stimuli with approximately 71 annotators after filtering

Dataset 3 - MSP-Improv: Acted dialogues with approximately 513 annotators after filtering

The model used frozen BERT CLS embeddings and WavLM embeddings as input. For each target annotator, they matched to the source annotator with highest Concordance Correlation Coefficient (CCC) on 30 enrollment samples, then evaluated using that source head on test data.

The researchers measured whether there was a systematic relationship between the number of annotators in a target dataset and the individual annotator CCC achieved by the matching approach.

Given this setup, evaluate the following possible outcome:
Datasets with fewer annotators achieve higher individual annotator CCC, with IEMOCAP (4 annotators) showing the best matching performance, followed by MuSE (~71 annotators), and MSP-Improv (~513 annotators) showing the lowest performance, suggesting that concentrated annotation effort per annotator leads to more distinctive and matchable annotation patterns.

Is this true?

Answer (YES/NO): NO